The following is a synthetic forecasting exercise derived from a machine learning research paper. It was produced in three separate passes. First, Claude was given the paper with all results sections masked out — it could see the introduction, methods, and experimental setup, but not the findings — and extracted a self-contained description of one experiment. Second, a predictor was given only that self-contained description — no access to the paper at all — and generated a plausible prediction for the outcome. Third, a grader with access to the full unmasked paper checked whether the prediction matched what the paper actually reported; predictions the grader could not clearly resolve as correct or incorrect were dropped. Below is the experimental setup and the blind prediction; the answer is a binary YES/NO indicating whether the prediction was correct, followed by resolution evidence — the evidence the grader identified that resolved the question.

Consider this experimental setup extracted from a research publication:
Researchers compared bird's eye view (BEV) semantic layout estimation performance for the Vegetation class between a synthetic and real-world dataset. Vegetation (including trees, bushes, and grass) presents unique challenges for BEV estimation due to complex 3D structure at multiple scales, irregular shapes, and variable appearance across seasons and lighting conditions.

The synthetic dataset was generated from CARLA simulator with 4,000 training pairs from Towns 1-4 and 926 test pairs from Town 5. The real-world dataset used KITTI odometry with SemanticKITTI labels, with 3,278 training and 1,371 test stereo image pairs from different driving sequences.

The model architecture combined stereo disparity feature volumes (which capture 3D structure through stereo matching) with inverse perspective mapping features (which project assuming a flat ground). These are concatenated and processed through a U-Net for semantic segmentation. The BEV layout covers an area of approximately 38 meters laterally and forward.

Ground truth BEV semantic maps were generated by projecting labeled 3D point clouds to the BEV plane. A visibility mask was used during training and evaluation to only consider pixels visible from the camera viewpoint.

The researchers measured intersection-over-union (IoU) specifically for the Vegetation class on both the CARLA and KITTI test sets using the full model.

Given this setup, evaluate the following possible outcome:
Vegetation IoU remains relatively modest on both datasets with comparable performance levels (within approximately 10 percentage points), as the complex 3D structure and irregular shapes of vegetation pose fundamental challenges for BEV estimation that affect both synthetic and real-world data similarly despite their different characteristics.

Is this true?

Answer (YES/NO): NO